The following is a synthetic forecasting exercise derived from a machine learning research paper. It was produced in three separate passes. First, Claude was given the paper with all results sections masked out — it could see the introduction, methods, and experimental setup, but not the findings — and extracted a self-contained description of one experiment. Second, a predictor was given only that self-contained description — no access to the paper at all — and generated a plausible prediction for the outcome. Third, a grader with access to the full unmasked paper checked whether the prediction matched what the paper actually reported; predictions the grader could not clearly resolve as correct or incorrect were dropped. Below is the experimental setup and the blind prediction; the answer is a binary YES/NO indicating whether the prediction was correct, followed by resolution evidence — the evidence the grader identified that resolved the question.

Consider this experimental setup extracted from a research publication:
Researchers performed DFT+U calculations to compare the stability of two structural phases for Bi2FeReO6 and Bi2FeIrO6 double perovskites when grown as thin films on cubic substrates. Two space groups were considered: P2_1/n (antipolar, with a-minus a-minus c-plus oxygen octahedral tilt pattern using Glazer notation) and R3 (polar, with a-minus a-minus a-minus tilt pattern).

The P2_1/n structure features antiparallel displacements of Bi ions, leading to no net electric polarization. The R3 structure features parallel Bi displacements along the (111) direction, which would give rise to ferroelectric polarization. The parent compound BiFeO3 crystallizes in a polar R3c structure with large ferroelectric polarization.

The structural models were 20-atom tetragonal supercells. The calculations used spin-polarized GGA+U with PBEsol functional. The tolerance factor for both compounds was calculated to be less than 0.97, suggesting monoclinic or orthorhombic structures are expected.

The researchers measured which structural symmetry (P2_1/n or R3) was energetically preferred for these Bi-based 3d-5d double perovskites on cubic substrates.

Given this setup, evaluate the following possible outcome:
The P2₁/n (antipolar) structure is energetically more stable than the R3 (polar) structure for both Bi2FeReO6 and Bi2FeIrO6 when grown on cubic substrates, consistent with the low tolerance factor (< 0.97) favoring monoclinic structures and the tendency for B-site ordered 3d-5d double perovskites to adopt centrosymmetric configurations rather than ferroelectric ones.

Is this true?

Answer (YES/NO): YES